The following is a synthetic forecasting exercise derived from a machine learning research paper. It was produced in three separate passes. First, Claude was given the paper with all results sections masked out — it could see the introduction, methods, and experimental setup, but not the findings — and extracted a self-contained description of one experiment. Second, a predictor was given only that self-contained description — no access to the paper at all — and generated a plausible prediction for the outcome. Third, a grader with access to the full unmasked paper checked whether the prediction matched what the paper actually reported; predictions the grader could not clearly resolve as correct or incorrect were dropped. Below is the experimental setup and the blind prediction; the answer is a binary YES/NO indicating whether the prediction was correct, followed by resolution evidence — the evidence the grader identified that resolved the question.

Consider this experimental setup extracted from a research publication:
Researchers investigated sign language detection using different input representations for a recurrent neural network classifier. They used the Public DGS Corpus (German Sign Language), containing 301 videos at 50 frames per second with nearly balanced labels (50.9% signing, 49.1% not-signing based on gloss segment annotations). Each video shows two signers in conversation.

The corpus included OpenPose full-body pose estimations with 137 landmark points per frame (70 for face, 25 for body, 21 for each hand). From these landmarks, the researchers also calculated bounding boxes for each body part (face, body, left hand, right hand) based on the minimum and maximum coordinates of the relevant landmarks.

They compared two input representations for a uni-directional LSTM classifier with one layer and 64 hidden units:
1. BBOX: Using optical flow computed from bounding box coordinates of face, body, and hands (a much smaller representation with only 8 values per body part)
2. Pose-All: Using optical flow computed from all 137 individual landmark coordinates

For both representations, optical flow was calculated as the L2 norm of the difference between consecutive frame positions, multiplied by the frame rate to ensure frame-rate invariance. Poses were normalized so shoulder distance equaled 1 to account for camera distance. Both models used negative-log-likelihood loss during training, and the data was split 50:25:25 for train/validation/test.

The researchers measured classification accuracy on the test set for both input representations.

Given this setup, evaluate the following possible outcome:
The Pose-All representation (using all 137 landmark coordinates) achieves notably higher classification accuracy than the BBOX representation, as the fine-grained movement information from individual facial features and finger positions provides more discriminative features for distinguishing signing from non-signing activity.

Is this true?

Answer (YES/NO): YES